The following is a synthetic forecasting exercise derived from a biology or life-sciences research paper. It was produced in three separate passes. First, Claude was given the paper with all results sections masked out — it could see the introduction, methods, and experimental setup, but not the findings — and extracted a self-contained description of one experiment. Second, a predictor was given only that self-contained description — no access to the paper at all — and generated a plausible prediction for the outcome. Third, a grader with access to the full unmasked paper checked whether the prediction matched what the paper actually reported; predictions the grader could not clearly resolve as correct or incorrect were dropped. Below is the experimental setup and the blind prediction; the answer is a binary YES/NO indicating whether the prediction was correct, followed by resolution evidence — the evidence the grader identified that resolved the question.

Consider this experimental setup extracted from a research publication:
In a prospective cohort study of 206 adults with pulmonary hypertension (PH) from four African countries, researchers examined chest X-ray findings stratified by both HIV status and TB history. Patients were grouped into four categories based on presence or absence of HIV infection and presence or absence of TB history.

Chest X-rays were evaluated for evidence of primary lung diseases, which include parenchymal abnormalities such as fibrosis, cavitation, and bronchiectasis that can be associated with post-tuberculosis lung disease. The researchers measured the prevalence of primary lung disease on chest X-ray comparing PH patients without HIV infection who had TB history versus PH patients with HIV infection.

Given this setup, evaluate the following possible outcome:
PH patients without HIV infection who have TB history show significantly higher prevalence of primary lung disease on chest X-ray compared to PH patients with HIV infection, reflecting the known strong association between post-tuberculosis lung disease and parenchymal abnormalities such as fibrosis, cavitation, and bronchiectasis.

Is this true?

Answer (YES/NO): YES